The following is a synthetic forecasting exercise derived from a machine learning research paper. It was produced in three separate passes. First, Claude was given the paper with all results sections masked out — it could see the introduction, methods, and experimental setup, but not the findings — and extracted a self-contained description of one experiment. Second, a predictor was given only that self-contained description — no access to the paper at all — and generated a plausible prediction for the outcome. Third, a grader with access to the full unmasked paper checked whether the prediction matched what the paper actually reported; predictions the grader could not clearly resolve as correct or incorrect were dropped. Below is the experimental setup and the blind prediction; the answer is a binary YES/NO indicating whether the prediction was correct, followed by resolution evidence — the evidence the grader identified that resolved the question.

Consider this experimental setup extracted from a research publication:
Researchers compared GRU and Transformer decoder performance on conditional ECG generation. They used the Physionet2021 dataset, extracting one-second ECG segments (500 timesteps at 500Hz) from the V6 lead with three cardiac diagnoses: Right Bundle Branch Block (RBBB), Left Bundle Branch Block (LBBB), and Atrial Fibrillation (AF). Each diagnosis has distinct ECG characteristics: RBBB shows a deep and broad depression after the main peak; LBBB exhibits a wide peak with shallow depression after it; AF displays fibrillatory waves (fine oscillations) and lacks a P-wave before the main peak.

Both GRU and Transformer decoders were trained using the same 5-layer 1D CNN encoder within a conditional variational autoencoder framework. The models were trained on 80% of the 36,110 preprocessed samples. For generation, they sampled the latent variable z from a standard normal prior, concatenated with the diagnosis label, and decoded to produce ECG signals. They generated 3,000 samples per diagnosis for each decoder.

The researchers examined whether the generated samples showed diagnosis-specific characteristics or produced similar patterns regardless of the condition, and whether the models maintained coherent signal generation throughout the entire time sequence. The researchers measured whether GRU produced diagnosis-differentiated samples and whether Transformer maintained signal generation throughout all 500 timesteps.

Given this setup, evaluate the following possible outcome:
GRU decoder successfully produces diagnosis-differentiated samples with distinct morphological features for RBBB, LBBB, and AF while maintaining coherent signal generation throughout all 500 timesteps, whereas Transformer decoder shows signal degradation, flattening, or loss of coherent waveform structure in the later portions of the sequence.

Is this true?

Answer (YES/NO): NO